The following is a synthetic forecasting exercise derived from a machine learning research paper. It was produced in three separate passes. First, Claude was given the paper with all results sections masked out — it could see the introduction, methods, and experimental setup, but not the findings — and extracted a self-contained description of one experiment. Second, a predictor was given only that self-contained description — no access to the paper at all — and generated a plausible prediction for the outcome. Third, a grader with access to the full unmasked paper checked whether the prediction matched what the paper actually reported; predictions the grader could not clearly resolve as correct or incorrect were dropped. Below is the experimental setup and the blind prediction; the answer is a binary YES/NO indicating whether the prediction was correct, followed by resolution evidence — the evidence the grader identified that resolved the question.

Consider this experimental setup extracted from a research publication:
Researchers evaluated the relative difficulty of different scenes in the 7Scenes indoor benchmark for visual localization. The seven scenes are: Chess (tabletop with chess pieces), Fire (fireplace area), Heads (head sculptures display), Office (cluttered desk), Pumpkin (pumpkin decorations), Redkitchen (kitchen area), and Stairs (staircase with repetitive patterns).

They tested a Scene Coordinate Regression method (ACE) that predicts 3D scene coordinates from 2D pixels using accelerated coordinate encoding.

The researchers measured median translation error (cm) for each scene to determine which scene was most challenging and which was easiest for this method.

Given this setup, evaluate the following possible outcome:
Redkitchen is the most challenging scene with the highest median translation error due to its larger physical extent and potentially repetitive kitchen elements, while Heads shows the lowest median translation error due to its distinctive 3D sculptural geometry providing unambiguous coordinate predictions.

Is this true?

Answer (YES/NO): NO